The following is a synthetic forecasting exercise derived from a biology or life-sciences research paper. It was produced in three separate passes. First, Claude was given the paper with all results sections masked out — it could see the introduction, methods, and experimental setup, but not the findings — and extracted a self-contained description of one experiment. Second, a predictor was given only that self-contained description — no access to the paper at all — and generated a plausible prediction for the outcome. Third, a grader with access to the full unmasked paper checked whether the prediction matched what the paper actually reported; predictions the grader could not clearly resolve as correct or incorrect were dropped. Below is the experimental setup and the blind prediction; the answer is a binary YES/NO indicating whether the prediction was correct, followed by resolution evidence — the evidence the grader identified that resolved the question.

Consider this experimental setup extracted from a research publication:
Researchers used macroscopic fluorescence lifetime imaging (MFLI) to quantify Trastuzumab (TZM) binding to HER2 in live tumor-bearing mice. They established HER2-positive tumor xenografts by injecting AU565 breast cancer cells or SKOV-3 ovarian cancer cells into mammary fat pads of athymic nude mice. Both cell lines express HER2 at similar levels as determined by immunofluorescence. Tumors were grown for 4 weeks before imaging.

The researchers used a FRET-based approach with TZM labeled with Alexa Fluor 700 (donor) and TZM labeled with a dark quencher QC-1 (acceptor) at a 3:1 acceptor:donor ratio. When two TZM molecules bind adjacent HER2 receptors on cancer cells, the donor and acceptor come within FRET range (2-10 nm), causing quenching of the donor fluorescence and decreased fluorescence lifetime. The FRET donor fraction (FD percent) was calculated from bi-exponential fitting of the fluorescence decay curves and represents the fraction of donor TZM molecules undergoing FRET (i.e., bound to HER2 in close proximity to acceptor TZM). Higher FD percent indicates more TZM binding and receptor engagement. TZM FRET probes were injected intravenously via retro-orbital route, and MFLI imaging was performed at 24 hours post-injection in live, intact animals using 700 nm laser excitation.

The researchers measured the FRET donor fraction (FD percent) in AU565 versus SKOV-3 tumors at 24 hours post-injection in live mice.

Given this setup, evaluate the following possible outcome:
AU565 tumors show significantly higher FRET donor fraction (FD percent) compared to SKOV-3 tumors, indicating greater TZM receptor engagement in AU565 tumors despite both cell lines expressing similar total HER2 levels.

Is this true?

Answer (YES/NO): YES